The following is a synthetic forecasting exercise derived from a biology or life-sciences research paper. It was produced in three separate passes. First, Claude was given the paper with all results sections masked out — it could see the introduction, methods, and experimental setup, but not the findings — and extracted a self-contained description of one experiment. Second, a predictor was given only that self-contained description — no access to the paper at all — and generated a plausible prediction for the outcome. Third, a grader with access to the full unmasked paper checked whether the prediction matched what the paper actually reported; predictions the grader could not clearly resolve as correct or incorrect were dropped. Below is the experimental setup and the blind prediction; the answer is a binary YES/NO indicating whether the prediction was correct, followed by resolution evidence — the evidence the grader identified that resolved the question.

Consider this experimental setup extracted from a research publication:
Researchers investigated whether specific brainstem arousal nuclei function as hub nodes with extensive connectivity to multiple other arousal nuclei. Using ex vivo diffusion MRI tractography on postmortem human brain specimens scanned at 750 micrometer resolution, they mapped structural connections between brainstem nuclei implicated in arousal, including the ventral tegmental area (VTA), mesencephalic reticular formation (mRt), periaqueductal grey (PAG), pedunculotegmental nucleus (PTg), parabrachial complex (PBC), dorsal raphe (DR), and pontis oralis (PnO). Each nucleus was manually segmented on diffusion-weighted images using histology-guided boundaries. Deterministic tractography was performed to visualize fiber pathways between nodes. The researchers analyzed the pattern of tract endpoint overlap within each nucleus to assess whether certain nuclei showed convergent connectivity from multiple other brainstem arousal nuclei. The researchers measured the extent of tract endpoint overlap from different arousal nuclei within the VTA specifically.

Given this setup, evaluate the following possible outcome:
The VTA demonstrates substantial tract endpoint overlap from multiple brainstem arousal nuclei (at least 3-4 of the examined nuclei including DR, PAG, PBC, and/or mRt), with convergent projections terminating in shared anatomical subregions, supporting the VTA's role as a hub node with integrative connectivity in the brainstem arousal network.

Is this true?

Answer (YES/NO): YES